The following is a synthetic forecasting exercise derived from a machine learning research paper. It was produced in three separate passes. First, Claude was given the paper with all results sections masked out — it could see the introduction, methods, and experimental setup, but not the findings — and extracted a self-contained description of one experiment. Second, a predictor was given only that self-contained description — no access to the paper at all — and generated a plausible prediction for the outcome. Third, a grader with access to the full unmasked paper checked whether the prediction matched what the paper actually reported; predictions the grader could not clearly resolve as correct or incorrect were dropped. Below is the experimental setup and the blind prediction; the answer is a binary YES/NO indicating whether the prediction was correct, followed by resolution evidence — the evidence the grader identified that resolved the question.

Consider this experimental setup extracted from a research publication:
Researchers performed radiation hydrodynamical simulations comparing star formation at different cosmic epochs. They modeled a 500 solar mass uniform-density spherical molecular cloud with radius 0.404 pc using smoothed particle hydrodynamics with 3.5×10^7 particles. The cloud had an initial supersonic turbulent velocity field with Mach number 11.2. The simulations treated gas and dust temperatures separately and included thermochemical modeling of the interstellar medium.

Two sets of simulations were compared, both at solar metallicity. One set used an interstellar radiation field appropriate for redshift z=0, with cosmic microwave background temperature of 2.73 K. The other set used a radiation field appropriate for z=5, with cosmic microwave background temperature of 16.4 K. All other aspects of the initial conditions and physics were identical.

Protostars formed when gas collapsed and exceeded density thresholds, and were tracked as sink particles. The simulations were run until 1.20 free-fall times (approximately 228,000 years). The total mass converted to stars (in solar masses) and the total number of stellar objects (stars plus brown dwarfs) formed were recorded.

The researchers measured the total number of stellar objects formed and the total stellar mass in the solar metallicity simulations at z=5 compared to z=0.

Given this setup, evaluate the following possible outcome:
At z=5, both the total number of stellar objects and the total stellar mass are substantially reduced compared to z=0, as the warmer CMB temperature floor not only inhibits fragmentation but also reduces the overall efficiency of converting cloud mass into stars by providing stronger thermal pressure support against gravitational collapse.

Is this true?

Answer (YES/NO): YES